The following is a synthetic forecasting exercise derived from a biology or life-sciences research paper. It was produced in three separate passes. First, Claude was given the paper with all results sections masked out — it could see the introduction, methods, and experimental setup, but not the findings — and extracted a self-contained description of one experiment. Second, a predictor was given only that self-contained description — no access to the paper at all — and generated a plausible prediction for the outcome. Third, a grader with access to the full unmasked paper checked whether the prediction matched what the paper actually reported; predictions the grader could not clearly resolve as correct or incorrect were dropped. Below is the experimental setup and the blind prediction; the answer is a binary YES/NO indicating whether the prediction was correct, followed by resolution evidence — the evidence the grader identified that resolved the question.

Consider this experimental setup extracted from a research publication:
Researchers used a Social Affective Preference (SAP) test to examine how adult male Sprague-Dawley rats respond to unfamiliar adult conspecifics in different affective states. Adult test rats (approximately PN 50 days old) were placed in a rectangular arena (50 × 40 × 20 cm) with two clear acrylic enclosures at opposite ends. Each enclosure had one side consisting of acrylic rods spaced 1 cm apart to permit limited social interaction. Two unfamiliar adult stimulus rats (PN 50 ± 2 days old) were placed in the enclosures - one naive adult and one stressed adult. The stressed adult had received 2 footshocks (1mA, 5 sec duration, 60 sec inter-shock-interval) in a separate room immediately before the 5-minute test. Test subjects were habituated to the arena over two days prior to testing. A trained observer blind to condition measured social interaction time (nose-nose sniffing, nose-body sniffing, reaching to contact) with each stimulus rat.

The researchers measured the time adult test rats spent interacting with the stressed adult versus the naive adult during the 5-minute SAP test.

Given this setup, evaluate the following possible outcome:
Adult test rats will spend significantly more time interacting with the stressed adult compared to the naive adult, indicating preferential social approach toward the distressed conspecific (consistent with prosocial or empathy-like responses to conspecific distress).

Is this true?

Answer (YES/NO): NO